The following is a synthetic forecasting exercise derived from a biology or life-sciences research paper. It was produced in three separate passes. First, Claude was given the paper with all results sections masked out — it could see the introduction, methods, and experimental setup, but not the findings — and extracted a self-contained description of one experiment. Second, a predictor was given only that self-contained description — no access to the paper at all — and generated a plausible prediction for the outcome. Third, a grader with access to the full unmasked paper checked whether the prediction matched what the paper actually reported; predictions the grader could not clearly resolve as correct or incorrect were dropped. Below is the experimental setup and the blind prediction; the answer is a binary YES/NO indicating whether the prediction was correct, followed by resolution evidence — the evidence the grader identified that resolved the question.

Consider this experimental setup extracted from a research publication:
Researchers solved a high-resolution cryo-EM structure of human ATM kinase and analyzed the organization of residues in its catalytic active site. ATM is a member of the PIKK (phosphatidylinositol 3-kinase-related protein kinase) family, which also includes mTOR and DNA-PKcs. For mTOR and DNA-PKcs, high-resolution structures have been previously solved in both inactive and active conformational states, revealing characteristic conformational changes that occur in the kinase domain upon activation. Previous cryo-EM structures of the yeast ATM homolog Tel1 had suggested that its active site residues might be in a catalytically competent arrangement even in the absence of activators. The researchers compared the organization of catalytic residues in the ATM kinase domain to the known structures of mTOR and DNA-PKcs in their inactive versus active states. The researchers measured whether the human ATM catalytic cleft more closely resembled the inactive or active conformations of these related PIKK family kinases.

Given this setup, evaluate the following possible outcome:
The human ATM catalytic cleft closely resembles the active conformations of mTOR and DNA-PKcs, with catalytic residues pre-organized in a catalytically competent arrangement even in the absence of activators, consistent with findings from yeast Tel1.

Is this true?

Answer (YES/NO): NO